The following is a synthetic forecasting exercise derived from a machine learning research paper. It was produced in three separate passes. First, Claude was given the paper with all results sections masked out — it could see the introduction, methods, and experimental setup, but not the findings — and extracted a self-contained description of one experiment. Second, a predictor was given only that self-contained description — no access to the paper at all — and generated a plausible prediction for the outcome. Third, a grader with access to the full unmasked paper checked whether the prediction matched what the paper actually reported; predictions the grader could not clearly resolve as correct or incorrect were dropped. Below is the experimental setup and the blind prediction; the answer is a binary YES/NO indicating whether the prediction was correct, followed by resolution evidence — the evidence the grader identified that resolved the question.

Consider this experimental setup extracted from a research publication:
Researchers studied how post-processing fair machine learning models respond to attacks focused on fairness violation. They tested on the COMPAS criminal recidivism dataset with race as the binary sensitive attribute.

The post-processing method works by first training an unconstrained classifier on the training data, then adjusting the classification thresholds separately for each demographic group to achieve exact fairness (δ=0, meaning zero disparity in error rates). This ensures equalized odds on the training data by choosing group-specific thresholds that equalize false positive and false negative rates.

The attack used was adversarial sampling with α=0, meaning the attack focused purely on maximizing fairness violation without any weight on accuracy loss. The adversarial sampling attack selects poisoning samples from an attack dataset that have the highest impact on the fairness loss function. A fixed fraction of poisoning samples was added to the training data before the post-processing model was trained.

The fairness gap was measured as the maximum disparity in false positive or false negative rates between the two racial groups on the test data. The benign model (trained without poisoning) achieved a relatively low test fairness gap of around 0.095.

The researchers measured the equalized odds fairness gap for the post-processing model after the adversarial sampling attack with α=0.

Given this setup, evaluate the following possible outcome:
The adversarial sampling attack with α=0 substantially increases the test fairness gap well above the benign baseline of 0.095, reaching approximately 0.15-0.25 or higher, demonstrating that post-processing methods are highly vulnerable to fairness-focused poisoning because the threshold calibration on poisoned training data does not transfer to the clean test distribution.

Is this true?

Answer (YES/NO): YES